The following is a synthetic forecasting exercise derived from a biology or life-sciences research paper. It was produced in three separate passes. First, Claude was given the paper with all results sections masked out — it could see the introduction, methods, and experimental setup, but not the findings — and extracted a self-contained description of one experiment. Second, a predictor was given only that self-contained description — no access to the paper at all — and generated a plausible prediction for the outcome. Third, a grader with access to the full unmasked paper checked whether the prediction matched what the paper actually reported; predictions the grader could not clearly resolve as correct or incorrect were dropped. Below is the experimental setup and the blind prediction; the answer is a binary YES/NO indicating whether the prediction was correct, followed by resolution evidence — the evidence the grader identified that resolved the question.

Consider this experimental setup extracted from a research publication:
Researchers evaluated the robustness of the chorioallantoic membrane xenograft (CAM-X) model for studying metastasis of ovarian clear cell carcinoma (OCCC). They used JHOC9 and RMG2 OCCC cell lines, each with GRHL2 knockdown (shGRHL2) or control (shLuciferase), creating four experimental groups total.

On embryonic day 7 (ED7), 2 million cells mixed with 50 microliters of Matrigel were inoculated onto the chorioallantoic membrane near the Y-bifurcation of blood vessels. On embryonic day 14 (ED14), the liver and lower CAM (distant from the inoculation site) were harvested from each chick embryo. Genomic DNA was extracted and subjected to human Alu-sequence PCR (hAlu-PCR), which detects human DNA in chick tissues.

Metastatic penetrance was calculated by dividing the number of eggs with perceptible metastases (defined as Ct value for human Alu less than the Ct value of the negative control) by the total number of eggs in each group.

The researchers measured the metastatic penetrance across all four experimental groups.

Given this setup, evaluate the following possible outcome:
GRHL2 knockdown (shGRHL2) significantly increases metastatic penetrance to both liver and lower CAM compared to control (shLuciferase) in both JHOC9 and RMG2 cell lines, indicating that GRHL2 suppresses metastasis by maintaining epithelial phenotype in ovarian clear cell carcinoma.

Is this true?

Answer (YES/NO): NO